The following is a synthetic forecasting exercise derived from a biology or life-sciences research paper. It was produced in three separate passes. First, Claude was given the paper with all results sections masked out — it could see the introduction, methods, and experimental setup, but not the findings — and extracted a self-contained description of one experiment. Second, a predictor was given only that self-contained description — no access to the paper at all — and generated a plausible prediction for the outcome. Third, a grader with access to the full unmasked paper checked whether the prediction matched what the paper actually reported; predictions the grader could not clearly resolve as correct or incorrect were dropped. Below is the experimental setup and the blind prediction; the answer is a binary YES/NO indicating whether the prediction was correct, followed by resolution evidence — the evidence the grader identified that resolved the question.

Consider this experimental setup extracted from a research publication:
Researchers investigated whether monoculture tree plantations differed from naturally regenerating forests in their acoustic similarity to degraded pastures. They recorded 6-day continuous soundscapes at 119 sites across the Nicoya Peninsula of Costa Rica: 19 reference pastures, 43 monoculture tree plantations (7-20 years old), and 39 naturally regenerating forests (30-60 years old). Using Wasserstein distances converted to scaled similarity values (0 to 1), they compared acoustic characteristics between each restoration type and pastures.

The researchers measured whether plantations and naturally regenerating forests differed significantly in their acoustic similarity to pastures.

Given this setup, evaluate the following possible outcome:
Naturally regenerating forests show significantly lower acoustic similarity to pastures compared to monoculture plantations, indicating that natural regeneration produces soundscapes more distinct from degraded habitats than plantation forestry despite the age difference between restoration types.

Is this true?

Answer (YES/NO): NO